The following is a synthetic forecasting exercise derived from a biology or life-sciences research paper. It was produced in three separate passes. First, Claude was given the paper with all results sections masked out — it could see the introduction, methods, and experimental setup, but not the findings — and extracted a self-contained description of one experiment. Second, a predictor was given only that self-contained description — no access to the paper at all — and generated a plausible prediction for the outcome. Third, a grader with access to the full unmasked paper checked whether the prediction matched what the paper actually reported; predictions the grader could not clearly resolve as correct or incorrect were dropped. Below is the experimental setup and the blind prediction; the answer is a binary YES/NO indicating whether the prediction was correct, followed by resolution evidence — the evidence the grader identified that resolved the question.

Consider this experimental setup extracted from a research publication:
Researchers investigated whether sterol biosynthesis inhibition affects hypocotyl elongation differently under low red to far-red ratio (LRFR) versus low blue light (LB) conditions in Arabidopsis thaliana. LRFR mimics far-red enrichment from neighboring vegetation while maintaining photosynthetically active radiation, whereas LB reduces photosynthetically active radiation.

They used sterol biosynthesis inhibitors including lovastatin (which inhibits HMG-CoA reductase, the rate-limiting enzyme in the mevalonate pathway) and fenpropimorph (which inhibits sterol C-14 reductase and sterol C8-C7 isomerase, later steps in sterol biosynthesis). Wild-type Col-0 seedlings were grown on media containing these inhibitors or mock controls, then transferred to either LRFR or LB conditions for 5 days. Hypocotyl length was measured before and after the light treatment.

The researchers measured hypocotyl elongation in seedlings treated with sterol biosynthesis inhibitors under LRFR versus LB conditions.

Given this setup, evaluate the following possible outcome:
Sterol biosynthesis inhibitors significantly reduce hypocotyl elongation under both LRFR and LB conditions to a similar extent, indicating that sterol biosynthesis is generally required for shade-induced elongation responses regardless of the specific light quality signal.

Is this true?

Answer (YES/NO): NO